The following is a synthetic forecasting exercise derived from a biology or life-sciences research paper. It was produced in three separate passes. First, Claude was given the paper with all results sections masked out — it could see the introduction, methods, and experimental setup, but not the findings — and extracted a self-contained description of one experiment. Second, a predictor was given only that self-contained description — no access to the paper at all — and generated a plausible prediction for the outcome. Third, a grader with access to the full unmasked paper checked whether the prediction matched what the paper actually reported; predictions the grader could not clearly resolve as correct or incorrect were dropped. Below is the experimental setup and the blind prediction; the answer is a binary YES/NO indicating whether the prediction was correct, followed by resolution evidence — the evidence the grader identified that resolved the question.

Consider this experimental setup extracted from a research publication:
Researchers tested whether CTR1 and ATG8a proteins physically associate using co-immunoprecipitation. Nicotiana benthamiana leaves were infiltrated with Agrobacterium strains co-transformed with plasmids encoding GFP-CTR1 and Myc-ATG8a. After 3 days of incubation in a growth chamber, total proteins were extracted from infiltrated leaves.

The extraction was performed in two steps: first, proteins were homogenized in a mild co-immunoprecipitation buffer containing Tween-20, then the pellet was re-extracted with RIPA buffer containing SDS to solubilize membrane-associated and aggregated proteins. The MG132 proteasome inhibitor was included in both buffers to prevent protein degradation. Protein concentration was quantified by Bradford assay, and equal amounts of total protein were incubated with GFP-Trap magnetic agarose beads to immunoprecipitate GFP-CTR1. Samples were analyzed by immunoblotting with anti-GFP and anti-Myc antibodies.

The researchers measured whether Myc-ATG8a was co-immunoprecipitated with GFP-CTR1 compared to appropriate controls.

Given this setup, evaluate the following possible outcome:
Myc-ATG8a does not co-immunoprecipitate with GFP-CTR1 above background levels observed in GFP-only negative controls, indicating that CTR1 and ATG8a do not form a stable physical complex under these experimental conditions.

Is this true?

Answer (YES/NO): NO